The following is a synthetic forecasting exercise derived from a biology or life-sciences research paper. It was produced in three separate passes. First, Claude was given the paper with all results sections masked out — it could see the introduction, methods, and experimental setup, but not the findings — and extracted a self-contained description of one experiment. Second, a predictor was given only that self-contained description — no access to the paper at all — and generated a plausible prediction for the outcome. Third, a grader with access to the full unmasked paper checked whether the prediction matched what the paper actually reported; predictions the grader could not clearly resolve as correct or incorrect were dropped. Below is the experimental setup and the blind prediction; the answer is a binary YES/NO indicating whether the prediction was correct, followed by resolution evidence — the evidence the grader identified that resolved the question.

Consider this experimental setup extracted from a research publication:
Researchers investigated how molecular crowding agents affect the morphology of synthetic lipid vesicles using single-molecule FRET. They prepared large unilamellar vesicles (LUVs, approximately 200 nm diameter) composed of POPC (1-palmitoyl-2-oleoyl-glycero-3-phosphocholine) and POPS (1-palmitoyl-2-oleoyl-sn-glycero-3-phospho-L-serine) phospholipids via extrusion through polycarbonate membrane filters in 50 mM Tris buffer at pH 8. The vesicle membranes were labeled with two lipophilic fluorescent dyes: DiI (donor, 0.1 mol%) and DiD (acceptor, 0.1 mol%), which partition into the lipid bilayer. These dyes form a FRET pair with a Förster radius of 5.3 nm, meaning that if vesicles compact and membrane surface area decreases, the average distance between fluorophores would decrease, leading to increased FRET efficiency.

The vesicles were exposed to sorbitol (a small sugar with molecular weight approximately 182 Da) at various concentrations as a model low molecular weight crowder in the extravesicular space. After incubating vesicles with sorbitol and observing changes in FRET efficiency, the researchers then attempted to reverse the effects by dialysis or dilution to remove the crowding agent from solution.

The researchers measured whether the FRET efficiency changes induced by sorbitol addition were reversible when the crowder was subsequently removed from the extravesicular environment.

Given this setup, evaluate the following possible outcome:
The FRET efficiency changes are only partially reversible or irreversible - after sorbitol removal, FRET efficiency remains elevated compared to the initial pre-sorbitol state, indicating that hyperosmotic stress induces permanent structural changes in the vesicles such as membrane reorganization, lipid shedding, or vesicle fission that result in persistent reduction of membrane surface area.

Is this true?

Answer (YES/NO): YES